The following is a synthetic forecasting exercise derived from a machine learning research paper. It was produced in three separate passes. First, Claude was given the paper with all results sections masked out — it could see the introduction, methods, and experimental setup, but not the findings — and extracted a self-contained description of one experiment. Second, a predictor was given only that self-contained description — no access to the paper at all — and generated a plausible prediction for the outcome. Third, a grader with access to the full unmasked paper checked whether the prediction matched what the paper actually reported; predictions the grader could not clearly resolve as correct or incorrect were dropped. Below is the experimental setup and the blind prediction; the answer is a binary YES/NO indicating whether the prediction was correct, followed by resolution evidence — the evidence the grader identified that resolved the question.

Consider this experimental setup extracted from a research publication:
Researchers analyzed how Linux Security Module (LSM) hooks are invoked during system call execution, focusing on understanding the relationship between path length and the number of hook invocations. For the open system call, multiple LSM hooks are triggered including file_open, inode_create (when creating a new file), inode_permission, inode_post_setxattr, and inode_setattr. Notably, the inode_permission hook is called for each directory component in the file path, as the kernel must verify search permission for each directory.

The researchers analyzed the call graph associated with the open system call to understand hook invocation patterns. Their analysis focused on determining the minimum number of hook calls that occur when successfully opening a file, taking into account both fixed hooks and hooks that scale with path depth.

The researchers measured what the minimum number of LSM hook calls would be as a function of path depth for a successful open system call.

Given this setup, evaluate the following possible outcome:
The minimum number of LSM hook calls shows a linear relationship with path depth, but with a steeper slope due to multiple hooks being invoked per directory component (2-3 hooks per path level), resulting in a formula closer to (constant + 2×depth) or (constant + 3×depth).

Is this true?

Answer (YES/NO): NO